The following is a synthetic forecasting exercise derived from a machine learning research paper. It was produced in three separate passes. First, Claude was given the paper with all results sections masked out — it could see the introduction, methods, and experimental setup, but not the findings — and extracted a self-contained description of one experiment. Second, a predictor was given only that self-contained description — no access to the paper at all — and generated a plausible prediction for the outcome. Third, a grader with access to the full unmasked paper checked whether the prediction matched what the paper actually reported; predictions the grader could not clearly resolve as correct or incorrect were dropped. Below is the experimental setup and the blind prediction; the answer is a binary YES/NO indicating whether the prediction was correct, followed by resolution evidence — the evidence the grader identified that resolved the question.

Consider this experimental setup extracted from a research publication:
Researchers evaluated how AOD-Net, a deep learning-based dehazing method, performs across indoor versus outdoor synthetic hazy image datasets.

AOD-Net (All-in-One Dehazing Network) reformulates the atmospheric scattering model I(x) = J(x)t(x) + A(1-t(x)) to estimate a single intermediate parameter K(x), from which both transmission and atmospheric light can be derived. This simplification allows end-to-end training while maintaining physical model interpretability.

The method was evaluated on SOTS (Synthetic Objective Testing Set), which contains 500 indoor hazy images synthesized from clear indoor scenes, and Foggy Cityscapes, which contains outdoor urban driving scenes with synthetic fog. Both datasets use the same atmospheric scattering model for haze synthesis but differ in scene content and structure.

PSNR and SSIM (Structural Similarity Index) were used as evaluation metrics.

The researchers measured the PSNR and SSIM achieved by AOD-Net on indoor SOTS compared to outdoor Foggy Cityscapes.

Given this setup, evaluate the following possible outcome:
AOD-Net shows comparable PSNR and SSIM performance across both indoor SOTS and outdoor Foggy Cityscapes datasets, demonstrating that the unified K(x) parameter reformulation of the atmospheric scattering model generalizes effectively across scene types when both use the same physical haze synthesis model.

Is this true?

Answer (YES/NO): NO